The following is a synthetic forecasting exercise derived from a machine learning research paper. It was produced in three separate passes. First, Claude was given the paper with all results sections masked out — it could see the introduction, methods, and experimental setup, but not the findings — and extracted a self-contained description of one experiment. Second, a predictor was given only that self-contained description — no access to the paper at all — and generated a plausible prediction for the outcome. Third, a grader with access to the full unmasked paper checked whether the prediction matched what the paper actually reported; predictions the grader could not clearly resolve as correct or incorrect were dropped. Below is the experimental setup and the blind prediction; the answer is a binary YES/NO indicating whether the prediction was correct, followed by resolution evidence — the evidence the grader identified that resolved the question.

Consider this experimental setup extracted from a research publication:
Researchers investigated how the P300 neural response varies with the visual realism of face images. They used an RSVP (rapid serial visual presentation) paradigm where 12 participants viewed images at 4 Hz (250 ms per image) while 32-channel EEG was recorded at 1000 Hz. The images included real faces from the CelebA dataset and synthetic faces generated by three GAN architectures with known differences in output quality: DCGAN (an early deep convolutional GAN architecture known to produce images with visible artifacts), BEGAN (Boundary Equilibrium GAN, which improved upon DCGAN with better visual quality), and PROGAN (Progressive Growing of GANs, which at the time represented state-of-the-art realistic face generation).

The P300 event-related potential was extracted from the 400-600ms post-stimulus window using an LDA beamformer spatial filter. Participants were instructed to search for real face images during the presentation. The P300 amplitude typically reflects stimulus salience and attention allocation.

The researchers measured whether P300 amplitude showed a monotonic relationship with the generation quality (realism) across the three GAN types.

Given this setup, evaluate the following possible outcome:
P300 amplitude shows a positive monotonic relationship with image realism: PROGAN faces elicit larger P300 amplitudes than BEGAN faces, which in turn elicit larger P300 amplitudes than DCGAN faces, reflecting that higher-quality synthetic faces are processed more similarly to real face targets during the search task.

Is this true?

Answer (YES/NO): YES